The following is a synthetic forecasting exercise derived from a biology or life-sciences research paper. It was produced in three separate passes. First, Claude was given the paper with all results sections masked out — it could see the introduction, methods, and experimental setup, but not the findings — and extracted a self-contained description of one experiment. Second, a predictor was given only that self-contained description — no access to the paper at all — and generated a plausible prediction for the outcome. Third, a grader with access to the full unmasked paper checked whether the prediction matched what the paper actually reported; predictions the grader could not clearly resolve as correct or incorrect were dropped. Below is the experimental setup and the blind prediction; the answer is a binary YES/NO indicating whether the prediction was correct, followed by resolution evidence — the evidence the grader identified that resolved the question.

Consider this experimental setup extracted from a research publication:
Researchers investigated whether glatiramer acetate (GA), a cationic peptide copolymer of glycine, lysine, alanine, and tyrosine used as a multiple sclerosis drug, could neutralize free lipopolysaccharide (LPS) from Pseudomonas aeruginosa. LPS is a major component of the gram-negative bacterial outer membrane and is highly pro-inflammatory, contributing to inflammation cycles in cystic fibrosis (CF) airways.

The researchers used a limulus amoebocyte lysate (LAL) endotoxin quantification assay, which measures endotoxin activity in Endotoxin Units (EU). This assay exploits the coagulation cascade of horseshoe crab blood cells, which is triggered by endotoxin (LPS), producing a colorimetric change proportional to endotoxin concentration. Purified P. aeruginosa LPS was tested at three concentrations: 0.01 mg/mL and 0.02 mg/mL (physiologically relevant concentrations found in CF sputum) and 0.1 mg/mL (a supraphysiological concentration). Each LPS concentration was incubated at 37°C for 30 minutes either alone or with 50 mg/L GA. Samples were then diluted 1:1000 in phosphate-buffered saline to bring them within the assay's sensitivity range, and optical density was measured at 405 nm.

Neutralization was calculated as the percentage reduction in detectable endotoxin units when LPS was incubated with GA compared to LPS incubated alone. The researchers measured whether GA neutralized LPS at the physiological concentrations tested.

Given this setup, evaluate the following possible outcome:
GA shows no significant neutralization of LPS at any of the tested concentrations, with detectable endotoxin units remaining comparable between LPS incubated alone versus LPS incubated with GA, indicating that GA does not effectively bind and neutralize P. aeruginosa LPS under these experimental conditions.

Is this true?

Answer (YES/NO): NO